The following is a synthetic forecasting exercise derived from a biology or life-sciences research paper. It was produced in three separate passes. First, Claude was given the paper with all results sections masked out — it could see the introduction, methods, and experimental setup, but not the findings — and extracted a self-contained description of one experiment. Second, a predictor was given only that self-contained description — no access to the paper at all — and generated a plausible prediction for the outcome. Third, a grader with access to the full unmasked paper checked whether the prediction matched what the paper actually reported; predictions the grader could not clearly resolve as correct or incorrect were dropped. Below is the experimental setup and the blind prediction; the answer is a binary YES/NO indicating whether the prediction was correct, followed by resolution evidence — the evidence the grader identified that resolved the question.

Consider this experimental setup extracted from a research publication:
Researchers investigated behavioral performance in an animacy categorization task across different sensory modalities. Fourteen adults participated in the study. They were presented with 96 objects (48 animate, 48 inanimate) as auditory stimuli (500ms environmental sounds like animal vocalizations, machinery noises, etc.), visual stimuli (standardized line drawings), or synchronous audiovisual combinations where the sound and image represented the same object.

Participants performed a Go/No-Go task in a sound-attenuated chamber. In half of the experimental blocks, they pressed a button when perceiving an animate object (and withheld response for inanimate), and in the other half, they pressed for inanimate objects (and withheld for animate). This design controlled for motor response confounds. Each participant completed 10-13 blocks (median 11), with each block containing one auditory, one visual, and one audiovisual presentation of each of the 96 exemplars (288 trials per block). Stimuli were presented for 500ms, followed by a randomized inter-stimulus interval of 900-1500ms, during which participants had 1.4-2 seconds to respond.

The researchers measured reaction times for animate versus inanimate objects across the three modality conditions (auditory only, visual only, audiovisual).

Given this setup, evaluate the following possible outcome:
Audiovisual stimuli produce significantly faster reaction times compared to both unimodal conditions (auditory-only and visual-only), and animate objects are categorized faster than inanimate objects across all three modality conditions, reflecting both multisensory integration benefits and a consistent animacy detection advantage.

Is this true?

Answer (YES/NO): NO